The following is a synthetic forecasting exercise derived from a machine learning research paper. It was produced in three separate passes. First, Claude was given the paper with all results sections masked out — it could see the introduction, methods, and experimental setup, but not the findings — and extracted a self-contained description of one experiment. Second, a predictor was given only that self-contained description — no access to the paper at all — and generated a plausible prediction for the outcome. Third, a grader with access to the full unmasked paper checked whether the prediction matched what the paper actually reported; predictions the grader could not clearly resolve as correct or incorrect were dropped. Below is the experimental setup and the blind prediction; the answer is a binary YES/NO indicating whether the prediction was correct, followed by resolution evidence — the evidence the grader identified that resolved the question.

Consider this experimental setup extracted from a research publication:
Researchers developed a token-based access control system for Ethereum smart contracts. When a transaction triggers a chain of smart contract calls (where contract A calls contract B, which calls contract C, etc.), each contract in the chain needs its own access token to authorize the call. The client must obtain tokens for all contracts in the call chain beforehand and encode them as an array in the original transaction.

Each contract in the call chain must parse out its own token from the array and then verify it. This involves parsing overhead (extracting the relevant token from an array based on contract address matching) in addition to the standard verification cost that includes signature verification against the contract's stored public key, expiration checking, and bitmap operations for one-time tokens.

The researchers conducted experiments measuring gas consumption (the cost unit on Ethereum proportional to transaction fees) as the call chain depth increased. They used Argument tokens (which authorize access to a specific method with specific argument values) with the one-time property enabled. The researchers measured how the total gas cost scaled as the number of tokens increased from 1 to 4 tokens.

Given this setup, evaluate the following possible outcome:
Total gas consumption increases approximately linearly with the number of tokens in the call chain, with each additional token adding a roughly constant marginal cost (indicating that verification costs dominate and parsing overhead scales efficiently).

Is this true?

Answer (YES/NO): YES